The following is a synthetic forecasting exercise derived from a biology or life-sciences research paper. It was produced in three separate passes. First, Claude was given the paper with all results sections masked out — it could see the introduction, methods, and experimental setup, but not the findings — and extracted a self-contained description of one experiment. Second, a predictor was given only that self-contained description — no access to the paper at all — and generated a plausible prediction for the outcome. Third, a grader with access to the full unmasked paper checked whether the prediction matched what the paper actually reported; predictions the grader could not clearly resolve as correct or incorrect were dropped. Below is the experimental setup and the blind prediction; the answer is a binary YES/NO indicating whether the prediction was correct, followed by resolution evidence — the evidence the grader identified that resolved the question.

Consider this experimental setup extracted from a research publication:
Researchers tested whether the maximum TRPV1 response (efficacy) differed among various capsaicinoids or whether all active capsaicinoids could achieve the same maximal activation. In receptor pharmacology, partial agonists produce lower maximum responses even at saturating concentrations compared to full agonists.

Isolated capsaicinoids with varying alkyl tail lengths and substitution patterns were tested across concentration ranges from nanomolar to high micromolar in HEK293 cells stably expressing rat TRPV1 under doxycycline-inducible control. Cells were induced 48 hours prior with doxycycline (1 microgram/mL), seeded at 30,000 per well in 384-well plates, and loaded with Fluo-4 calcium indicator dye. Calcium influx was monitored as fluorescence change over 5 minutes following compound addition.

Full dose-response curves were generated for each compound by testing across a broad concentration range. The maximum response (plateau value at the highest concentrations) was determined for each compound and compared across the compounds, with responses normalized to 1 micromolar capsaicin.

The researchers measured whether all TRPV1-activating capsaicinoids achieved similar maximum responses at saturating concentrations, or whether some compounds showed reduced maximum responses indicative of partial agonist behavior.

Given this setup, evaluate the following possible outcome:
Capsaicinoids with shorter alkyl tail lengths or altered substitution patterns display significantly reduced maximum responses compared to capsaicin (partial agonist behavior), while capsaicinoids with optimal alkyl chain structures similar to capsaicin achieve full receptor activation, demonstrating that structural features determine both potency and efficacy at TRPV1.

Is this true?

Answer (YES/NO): YES